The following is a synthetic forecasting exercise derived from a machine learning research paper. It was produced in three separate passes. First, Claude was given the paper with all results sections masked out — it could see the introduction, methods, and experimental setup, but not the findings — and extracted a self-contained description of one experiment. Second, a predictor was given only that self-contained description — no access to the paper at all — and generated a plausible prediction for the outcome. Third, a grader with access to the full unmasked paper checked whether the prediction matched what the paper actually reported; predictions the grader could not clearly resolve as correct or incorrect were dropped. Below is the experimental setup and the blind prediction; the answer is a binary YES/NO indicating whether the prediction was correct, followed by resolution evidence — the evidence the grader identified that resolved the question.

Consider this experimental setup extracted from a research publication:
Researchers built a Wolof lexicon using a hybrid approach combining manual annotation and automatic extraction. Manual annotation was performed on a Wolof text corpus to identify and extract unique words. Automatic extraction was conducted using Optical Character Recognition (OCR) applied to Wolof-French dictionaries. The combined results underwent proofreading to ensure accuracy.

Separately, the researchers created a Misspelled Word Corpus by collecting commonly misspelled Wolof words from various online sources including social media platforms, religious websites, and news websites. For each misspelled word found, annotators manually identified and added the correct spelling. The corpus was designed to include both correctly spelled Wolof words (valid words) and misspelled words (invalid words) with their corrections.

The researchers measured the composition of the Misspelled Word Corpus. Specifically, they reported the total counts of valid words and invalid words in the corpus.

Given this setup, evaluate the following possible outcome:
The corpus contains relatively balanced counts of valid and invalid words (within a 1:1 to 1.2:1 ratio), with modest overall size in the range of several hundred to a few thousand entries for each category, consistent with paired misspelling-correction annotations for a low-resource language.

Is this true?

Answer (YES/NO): NO